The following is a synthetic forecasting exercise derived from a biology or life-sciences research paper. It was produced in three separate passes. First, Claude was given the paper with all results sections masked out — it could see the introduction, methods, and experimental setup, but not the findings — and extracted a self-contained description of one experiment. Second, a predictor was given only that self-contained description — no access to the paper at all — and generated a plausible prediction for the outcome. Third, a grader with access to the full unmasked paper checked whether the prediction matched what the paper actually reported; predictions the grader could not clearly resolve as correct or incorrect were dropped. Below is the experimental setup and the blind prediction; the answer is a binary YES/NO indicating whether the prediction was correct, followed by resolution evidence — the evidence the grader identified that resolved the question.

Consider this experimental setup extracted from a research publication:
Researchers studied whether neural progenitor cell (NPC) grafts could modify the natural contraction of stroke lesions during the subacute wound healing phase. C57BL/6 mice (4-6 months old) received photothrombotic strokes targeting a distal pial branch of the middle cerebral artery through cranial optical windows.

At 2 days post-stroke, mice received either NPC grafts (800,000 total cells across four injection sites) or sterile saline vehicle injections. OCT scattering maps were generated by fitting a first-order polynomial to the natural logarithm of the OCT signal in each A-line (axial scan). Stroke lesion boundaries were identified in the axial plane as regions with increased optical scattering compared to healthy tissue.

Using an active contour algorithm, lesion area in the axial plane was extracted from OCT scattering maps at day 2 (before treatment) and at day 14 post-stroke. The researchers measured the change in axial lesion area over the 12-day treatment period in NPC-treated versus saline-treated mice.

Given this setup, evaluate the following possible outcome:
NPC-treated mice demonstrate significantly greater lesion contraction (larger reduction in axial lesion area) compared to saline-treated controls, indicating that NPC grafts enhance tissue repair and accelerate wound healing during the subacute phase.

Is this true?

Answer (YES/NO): NO